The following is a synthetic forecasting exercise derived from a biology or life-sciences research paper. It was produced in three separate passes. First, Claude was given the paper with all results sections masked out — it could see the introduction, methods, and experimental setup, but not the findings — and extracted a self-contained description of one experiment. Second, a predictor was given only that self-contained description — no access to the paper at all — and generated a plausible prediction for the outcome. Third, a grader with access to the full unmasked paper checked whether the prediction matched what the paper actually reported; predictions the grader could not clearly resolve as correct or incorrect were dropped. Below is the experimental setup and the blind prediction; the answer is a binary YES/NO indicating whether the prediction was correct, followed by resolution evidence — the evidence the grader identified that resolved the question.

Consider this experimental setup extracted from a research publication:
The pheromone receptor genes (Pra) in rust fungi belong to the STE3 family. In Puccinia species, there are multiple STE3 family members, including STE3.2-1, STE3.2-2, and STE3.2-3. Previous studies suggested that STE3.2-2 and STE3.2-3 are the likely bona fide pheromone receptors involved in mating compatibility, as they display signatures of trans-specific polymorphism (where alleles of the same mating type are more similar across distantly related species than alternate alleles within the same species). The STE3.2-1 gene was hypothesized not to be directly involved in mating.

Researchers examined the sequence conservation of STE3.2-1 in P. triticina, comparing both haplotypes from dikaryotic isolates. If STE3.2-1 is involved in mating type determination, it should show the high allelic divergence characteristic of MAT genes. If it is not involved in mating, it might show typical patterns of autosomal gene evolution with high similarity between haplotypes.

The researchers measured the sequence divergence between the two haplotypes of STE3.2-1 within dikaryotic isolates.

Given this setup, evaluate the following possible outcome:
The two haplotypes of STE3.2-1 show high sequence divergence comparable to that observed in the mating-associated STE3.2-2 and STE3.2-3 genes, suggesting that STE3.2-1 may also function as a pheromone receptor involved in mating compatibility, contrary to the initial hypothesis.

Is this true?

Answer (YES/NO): NO